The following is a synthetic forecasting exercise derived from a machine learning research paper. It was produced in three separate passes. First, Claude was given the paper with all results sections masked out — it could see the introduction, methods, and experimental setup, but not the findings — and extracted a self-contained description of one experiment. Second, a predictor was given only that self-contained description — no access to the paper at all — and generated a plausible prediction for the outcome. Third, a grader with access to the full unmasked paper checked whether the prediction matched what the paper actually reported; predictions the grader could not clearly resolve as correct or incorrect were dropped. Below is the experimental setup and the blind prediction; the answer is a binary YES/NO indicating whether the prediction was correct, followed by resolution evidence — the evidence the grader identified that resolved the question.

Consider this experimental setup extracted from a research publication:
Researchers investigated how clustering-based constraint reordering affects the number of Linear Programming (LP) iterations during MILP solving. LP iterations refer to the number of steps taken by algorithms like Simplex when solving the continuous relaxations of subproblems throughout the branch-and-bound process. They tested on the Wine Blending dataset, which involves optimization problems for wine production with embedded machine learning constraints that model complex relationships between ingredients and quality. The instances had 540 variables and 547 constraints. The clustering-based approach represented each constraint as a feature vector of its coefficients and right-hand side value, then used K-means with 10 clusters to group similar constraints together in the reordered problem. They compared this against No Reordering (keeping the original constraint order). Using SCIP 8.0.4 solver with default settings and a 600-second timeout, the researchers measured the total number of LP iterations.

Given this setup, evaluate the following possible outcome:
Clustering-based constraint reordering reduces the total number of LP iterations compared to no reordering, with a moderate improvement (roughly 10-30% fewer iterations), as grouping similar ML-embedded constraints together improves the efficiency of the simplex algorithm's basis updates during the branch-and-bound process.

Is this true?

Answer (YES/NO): NO